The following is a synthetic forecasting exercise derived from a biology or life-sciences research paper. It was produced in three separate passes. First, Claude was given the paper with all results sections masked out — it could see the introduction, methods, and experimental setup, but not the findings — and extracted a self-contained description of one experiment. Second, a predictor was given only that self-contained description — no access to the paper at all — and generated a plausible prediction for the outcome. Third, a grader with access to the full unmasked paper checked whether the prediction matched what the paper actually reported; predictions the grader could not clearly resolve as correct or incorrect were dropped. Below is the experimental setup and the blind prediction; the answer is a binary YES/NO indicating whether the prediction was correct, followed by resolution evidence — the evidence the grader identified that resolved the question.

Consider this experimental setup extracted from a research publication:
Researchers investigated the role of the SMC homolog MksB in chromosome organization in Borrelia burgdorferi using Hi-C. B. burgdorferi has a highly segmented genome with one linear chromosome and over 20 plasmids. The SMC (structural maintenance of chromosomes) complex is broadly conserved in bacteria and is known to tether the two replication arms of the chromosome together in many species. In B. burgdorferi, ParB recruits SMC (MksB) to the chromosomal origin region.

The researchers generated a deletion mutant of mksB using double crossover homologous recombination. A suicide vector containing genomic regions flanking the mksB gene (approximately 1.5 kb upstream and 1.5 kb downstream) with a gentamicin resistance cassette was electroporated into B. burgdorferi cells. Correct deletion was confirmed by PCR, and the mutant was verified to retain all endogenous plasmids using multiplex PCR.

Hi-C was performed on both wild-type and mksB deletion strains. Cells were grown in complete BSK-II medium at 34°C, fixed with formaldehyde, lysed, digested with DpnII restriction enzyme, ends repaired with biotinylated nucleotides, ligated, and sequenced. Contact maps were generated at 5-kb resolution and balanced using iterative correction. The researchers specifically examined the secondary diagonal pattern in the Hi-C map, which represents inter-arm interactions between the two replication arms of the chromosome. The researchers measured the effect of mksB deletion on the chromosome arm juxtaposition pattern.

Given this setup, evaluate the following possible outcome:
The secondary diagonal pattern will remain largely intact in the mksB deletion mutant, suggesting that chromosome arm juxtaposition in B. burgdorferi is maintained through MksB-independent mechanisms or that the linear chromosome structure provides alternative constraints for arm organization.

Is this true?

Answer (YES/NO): NO